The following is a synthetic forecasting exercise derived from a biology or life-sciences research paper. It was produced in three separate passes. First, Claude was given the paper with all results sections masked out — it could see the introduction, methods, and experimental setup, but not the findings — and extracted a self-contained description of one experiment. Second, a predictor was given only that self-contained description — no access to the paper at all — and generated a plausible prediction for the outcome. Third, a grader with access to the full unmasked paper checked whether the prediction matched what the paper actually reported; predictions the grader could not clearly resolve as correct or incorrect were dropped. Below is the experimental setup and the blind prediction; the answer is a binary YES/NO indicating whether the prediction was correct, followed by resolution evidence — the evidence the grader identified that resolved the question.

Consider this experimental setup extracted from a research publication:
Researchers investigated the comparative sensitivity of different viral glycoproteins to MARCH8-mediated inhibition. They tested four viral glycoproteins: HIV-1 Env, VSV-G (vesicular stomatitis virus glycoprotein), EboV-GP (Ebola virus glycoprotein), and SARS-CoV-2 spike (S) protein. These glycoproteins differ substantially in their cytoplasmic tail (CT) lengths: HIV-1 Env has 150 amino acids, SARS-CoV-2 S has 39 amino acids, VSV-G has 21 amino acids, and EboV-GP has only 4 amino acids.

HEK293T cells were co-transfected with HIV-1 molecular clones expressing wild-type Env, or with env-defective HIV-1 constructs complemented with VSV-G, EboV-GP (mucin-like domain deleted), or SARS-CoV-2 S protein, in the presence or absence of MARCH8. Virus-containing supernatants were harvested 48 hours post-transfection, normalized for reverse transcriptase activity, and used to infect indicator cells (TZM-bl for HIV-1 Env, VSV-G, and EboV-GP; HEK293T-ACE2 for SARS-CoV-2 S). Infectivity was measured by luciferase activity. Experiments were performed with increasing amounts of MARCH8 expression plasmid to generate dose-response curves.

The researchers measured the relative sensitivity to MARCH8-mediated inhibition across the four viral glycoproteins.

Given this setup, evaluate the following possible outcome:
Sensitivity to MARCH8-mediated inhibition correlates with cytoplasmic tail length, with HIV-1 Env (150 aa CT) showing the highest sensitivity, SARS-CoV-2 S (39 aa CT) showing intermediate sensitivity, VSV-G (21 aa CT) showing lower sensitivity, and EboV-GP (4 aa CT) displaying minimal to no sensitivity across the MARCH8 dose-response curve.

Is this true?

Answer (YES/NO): NO